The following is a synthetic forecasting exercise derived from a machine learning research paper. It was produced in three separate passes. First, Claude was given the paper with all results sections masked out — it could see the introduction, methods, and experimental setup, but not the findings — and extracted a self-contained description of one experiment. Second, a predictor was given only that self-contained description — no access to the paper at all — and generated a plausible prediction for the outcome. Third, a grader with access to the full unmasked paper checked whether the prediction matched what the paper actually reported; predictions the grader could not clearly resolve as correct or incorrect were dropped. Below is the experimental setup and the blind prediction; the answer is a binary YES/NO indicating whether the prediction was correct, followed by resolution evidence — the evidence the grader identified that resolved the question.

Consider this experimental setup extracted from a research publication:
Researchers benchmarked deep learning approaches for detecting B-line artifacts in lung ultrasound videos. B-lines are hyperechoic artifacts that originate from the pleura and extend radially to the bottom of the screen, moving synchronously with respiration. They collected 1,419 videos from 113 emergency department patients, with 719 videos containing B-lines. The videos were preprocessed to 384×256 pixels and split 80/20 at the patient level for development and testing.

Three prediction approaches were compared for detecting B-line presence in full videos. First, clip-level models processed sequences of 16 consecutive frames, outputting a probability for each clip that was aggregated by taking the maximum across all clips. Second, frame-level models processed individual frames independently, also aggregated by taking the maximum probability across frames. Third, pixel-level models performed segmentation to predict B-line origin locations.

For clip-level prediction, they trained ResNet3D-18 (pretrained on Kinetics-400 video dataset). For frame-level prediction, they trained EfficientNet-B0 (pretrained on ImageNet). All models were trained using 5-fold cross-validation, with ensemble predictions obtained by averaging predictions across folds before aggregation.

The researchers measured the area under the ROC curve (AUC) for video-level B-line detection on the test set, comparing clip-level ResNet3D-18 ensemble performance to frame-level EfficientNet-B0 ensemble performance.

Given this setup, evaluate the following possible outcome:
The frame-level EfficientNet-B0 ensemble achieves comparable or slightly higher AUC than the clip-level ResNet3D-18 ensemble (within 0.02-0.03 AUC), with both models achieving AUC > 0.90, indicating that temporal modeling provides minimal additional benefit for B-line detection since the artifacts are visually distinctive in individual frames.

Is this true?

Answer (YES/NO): NO